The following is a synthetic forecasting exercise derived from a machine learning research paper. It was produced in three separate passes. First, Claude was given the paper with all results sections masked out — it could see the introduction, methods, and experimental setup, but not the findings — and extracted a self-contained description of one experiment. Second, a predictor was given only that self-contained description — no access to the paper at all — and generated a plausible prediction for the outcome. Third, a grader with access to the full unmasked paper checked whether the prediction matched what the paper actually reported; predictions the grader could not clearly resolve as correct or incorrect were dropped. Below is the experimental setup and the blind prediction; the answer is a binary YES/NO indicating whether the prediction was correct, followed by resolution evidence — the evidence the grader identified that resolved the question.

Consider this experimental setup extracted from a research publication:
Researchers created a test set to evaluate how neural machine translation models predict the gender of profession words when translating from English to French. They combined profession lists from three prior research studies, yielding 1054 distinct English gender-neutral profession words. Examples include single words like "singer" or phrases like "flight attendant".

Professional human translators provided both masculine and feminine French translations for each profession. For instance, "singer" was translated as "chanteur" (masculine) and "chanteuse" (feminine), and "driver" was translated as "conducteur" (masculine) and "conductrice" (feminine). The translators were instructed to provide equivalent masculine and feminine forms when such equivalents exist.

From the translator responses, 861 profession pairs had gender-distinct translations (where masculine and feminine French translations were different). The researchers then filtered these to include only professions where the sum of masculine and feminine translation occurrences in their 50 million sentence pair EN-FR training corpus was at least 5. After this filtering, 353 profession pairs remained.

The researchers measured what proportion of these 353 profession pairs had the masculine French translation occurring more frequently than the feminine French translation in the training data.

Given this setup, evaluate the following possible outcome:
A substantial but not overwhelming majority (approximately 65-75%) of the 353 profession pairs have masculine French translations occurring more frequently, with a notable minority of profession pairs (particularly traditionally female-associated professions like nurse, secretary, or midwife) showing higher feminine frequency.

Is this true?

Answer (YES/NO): NO